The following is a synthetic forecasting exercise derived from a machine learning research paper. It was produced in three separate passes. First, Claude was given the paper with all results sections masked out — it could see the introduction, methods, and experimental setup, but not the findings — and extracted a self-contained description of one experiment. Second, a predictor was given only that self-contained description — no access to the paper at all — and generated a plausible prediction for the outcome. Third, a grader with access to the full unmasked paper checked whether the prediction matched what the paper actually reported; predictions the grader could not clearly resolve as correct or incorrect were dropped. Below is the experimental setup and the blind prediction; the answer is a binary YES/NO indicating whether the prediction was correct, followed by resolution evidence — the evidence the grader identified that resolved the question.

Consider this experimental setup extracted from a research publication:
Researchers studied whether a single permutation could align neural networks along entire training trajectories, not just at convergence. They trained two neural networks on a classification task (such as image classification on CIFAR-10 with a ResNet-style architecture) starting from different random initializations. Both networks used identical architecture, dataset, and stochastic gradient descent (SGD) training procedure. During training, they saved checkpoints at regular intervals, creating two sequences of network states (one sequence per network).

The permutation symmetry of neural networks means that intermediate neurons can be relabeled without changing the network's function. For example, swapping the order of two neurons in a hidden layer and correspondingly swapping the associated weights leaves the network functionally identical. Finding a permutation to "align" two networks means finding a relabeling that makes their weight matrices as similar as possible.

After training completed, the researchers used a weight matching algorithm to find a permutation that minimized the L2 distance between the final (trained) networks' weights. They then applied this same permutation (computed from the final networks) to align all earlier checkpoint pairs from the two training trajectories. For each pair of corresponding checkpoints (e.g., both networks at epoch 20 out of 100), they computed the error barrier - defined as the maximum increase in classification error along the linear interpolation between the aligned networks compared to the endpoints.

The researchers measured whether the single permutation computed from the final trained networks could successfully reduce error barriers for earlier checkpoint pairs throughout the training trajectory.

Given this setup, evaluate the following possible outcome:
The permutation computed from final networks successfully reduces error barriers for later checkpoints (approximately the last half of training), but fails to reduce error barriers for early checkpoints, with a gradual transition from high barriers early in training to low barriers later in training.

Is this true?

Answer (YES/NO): NO